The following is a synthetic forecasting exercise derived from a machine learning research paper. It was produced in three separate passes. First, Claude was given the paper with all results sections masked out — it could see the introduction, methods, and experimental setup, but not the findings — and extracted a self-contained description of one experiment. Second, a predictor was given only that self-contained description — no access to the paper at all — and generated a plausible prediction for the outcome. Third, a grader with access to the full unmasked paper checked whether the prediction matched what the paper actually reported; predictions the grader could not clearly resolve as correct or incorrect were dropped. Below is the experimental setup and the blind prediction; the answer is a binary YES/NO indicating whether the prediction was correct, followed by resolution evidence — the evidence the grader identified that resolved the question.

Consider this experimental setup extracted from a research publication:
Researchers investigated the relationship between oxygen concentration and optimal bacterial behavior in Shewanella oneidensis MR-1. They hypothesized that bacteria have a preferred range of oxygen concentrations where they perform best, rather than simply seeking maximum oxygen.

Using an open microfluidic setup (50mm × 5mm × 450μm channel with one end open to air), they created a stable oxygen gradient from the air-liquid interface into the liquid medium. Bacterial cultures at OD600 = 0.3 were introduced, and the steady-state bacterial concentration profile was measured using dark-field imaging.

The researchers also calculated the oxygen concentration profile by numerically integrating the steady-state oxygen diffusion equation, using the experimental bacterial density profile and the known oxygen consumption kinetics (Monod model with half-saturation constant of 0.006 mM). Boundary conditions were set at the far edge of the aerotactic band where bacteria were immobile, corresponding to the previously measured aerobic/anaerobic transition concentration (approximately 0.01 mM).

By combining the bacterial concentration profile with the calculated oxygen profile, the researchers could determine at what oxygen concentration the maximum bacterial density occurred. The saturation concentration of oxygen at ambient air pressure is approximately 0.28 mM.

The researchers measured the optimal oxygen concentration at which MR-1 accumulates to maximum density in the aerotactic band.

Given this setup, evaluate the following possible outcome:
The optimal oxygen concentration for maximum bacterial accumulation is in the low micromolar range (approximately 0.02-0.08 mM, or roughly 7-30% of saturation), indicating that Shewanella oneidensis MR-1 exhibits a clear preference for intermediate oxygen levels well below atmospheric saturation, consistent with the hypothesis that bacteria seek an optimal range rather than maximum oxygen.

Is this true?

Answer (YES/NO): YES